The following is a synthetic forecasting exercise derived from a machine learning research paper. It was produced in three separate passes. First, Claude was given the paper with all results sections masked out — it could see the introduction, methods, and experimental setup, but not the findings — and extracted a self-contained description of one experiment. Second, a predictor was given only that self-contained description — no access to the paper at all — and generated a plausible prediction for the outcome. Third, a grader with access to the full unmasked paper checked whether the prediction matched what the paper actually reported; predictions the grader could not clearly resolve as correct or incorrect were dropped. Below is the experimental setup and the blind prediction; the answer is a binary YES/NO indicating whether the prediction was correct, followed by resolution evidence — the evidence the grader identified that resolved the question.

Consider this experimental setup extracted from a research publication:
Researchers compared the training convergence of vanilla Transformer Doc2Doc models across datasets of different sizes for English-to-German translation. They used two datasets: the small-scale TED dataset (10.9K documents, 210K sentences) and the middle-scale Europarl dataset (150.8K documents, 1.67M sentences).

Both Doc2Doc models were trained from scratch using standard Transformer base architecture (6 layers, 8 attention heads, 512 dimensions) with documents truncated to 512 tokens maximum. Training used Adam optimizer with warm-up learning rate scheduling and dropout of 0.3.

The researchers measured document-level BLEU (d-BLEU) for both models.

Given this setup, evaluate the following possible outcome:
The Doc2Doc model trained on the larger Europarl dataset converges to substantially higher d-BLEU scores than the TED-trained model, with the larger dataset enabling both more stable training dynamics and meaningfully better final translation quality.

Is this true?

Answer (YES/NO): YES